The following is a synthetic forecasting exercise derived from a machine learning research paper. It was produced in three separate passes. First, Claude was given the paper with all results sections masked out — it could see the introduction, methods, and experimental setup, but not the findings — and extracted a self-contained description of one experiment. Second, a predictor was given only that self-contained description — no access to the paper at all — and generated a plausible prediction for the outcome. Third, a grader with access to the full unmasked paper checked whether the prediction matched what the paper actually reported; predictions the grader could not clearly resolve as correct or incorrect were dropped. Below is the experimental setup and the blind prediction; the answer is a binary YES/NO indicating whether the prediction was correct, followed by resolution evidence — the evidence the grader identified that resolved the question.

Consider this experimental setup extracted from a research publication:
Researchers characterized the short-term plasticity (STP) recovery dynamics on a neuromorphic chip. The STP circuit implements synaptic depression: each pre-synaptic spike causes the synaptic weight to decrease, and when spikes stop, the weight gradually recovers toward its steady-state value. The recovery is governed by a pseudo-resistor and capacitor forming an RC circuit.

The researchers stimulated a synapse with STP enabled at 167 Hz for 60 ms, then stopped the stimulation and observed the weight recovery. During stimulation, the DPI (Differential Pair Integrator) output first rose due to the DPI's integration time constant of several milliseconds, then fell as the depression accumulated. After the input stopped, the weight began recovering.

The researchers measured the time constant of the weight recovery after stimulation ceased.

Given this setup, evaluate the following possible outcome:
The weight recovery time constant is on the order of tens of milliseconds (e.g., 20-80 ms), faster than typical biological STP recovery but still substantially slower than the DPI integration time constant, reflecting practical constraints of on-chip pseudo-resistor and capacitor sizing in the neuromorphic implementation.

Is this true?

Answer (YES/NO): YES